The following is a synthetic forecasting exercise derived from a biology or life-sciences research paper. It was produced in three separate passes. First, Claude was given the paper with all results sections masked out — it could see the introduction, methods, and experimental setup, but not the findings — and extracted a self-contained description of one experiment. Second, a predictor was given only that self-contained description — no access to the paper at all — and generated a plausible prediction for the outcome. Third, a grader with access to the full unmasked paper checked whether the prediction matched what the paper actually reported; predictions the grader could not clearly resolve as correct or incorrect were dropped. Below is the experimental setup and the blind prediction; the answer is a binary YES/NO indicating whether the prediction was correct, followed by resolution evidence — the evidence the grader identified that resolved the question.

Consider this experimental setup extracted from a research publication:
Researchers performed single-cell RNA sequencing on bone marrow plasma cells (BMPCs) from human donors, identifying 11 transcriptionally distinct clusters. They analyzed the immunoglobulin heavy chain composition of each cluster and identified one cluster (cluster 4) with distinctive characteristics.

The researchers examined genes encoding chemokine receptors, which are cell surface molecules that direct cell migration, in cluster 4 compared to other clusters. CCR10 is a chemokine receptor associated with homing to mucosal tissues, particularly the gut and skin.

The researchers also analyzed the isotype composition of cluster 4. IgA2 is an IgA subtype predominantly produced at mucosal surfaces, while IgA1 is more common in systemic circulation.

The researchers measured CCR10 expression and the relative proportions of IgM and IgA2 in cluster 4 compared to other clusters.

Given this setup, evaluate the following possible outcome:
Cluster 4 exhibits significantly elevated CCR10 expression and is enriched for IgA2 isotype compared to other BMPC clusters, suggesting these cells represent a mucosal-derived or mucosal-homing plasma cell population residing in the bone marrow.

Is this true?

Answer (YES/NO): YES